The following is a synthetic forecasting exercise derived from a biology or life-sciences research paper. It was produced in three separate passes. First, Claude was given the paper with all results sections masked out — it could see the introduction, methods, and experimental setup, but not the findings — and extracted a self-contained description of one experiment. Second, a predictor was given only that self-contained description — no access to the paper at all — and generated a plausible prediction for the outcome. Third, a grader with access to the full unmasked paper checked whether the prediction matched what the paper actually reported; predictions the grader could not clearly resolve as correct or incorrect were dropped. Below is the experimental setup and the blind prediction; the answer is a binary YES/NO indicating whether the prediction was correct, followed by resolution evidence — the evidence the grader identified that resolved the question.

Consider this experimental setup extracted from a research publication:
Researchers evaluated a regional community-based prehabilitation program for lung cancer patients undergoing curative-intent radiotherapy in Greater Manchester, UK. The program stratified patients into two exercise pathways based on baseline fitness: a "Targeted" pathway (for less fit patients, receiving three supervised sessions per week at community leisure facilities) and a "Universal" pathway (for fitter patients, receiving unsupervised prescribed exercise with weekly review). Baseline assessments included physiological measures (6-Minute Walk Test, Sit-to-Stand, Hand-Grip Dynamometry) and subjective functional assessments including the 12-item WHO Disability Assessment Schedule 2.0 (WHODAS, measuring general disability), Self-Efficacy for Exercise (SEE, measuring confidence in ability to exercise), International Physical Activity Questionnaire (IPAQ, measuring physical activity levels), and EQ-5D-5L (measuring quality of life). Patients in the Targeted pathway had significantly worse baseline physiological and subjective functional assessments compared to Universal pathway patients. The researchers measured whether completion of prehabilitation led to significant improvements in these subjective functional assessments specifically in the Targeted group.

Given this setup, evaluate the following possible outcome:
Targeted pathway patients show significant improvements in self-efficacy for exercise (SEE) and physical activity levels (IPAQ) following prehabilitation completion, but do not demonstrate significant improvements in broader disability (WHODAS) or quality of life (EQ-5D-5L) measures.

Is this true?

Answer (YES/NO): NO